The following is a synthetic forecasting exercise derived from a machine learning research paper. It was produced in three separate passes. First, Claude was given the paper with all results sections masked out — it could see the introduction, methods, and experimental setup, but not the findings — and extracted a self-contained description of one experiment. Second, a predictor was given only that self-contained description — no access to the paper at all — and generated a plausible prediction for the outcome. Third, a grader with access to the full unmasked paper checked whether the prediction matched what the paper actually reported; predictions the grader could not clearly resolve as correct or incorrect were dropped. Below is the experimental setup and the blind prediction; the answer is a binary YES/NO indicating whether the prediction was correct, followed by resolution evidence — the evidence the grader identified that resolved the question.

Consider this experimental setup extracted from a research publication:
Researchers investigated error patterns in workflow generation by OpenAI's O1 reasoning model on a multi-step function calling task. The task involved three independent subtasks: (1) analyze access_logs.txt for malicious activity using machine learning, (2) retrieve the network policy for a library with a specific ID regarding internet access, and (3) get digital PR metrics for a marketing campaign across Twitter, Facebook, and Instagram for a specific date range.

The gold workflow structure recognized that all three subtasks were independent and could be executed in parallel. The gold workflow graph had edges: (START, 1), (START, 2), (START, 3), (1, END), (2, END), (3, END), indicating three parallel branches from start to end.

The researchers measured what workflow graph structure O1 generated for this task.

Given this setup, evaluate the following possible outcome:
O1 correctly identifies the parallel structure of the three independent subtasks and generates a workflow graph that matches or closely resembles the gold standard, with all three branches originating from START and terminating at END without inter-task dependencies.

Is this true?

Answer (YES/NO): NO